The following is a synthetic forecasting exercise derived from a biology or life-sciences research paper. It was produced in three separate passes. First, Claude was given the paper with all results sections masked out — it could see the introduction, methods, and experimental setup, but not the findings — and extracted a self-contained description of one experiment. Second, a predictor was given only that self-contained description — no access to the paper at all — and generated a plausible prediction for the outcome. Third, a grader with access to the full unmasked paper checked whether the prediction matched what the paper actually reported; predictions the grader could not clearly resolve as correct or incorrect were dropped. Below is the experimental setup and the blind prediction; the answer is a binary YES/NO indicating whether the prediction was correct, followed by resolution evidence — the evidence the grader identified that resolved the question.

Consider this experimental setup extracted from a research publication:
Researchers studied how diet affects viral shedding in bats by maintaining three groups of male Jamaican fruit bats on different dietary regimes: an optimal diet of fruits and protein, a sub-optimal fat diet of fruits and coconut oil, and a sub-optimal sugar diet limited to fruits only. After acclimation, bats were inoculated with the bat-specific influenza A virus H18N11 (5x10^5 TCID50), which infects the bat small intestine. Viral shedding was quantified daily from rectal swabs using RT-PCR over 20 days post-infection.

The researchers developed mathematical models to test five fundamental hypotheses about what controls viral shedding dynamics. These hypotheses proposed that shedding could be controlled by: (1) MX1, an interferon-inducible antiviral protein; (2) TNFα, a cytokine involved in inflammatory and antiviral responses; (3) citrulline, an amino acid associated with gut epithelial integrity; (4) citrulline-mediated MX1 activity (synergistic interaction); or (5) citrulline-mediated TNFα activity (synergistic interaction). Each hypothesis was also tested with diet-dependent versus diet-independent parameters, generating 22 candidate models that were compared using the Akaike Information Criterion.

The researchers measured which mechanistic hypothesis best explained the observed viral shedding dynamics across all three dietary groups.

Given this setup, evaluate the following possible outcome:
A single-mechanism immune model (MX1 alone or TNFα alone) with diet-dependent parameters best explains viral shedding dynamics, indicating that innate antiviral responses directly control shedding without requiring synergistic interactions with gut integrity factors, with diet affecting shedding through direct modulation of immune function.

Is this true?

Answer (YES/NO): NO